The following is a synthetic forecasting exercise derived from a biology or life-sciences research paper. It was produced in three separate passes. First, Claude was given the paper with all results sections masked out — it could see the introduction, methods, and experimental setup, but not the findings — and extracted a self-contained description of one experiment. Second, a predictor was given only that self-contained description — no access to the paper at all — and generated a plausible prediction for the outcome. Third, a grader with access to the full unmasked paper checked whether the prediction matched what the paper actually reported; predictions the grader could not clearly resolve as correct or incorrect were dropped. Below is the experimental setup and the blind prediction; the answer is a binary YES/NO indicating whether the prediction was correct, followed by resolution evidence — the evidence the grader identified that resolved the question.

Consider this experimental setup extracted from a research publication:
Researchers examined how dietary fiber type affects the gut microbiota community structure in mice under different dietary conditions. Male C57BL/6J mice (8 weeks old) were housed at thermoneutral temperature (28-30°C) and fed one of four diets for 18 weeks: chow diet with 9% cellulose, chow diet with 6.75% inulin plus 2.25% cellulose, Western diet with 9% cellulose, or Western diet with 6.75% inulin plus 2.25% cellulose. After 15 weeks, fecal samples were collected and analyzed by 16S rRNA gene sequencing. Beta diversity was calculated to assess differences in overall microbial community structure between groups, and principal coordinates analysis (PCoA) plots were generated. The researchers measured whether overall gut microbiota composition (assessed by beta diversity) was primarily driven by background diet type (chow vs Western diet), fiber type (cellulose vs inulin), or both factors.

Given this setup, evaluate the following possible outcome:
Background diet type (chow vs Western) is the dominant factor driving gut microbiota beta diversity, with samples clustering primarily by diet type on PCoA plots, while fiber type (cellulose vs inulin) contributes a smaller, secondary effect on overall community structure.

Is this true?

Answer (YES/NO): NO